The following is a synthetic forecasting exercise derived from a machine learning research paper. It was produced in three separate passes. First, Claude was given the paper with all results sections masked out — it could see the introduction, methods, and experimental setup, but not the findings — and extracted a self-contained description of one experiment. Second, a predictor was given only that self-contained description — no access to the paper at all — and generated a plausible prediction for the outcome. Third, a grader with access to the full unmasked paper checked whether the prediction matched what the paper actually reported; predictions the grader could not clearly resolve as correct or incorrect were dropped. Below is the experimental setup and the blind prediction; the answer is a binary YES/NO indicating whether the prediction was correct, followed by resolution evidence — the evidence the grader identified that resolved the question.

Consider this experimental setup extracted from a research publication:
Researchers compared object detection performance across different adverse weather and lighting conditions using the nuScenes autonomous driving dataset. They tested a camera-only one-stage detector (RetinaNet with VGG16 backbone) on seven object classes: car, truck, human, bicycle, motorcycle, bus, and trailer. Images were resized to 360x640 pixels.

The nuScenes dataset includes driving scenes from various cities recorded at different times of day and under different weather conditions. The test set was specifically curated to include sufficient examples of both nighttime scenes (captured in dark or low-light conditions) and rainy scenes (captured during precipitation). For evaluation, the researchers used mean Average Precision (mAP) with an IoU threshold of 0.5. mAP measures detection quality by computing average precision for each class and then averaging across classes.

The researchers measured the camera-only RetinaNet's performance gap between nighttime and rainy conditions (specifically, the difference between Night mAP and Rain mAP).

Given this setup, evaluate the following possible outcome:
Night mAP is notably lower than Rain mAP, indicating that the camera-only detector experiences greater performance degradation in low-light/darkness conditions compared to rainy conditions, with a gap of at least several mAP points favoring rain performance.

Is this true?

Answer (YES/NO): NO